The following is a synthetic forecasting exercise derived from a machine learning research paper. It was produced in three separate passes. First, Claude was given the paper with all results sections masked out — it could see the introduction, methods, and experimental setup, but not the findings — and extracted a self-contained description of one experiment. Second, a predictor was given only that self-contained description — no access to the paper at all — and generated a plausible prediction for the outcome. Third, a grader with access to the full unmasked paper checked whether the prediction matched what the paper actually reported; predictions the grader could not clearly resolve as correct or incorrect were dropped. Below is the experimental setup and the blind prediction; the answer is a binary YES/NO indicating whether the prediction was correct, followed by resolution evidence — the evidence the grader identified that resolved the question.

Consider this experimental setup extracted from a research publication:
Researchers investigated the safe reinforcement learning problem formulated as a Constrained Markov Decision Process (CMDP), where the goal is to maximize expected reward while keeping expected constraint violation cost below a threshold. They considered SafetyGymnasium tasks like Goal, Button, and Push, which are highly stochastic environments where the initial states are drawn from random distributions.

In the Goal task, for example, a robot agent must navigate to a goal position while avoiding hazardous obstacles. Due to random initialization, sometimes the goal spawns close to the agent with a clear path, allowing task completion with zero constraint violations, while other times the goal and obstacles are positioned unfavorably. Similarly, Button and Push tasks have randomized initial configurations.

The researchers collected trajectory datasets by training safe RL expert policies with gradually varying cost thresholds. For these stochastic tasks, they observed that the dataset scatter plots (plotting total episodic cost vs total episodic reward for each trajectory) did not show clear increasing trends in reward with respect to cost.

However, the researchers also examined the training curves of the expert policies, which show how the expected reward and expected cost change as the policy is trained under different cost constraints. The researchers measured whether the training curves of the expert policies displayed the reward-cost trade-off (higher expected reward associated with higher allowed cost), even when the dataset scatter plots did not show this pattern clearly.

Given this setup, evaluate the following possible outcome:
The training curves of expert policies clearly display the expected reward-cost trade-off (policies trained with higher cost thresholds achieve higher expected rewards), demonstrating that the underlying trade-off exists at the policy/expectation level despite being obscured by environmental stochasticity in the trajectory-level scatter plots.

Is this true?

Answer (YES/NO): YES